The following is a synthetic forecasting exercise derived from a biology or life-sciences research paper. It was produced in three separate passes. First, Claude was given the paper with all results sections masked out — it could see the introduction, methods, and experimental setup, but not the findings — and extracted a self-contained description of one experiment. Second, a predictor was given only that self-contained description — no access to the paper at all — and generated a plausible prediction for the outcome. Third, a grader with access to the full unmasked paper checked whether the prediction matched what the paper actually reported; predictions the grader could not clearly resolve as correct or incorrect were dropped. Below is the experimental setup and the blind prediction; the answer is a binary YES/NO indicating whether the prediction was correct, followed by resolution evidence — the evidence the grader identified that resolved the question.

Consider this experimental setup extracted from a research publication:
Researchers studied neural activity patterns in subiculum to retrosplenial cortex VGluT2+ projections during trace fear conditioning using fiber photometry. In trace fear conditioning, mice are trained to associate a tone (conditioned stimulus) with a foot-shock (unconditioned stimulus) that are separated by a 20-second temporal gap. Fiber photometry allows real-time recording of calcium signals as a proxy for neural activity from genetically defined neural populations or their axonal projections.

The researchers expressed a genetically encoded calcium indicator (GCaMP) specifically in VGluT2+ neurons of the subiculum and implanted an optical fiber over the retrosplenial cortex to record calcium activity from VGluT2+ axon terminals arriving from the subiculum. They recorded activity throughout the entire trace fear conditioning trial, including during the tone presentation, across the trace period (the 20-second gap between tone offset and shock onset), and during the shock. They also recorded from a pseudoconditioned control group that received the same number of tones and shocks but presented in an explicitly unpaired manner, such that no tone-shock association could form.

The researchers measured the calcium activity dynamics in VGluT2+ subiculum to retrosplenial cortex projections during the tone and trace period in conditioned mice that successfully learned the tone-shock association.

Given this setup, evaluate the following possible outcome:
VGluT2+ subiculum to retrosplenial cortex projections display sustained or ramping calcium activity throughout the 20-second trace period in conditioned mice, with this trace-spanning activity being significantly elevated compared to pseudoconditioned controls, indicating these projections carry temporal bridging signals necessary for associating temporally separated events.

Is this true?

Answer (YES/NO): NO